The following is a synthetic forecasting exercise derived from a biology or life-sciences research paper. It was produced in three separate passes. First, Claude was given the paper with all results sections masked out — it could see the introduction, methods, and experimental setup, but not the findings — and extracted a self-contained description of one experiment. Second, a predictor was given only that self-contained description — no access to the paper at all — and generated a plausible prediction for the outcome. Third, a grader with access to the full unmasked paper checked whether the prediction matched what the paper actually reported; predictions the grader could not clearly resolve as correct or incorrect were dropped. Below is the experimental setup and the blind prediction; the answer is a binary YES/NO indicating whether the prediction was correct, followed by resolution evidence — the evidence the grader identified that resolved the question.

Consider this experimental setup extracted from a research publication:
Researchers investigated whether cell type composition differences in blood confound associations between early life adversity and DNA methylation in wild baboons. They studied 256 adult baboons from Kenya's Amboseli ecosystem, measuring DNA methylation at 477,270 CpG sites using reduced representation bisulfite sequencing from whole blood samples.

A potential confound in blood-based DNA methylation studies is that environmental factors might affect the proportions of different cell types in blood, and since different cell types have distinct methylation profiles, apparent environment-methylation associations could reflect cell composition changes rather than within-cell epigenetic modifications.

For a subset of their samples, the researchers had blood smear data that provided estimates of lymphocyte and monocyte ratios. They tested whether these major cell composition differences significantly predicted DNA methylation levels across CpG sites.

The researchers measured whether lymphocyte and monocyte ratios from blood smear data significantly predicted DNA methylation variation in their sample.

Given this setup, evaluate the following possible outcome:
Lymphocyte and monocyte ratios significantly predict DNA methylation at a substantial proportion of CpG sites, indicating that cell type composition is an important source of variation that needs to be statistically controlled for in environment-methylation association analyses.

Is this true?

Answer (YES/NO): NO